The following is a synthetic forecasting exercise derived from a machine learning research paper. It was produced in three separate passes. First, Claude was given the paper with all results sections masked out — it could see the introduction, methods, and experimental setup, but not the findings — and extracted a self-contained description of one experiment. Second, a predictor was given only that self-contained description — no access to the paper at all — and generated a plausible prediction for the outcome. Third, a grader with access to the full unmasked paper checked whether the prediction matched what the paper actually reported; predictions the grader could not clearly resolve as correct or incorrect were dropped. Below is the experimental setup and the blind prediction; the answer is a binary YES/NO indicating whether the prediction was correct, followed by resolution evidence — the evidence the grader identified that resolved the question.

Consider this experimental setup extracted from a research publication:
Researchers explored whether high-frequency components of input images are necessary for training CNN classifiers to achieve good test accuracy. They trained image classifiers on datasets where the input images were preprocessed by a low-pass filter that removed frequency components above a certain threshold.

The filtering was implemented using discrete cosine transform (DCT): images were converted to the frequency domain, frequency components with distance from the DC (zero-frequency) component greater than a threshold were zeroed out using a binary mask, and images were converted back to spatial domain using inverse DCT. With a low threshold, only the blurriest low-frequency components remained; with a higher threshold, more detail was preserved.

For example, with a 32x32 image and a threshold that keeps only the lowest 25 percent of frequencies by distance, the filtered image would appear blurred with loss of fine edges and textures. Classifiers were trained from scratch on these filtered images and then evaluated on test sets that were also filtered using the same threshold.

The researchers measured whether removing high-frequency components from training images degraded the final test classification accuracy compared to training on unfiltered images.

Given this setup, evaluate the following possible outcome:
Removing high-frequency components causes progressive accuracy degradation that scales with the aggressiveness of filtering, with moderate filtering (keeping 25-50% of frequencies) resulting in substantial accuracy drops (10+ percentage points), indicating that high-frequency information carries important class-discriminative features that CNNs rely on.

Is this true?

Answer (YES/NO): NO